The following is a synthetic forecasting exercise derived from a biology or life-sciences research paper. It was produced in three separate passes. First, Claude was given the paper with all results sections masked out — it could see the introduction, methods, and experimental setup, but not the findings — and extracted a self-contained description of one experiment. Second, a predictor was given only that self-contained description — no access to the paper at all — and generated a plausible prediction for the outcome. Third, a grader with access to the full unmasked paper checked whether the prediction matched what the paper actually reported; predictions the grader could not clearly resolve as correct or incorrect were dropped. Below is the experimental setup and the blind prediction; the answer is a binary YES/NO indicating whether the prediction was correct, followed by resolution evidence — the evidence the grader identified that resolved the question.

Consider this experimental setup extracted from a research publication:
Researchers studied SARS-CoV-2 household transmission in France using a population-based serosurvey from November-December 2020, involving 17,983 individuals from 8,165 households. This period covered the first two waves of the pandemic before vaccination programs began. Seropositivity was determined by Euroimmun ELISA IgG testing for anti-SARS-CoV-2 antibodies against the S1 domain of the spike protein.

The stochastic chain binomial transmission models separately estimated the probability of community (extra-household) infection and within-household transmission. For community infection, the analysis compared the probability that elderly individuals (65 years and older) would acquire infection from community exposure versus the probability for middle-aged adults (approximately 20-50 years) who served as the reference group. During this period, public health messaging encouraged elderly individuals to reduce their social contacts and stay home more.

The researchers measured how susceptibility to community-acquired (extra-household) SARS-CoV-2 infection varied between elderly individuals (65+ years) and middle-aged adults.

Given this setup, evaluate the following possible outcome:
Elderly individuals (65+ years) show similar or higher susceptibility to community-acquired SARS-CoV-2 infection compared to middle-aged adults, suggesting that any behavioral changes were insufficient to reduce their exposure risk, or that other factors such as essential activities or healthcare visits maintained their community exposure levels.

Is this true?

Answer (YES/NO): NO